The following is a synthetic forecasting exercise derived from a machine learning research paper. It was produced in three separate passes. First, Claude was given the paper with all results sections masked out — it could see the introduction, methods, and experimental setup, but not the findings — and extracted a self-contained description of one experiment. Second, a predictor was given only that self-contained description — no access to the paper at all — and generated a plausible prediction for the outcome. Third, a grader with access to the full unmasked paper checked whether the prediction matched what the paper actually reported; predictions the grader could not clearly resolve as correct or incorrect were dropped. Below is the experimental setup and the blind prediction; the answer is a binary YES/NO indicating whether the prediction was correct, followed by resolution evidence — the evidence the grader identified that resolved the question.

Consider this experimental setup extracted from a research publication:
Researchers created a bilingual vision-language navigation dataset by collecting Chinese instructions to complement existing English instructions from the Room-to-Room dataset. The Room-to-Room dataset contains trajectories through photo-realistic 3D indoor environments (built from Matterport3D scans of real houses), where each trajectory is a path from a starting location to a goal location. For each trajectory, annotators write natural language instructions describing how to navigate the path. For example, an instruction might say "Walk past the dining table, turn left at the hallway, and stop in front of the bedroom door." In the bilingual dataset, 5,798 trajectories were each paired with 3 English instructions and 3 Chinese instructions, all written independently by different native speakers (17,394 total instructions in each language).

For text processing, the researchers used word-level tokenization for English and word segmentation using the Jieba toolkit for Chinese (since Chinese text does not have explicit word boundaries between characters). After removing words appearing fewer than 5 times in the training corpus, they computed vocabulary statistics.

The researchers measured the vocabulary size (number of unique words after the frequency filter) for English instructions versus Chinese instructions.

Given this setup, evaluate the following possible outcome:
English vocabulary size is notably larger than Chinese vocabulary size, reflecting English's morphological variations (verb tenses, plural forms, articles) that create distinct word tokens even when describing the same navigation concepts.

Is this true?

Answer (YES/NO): YES